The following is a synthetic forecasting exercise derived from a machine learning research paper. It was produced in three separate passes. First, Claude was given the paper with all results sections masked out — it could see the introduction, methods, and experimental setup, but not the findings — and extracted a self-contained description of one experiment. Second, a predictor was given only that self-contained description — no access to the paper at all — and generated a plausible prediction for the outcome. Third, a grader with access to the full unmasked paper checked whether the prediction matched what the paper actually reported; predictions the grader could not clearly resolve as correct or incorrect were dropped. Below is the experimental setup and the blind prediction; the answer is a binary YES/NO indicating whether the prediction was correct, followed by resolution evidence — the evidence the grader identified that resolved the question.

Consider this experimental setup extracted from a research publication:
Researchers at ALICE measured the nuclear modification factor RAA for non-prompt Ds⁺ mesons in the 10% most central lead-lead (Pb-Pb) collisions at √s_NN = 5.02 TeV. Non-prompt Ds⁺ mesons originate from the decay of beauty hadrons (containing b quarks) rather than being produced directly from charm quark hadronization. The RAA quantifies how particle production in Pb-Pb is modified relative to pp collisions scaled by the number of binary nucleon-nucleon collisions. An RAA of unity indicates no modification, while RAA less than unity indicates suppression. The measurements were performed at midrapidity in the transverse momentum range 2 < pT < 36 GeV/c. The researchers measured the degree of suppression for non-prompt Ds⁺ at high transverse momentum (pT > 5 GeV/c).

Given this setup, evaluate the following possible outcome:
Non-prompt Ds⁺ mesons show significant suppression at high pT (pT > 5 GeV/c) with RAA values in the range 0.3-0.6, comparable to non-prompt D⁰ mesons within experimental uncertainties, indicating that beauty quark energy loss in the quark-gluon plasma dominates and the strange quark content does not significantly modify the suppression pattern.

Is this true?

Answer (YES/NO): NO